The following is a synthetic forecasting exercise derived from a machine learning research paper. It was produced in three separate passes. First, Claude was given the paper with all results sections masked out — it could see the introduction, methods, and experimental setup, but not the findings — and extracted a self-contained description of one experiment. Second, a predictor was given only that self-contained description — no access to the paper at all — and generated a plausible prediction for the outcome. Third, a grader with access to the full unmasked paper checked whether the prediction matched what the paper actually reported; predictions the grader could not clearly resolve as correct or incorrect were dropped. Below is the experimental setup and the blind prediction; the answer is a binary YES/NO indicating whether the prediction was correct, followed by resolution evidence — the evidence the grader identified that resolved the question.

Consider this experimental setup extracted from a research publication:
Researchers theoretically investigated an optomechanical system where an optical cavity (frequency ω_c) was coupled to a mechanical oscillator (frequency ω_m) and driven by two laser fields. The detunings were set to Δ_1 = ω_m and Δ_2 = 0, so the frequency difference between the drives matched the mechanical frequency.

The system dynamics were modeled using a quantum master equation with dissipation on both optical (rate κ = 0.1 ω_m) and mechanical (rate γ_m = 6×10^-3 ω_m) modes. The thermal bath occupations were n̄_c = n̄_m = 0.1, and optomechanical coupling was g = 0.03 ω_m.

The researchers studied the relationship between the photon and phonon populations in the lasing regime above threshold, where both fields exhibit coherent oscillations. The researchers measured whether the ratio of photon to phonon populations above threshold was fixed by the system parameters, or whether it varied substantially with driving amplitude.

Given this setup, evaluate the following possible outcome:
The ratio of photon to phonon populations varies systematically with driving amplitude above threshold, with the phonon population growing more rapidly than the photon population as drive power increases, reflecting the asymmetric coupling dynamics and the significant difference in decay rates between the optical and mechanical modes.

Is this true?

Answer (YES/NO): YES